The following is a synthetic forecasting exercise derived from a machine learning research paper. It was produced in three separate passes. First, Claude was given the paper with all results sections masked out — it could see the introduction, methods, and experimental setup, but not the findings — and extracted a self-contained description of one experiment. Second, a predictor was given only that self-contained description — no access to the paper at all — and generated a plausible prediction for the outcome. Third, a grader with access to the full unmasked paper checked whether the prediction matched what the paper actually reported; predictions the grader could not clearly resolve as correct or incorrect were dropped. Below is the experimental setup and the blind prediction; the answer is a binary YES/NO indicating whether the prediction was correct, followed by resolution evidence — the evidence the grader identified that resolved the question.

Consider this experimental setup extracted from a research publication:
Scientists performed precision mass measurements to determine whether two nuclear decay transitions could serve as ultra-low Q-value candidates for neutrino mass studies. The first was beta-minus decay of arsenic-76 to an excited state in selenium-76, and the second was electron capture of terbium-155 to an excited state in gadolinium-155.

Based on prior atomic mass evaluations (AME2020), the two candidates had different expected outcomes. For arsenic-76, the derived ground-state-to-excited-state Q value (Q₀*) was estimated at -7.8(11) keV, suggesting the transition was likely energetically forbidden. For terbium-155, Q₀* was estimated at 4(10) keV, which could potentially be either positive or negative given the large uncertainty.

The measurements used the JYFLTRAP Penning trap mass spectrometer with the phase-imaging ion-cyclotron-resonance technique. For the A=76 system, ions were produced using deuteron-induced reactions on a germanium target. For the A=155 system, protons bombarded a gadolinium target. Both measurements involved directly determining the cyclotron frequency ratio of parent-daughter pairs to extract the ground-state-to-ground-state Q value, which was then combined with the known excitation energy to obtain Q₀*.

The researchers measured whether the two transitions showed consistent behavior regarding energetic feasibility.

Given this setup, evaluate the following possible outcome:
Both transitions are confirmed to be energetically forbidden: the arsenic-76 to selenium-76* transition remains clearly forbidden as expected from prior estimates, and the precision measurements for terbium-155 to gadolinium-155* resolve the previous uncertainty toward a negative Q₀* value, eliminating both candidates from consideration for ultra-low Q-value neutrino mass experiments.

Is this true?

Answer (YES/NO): YES